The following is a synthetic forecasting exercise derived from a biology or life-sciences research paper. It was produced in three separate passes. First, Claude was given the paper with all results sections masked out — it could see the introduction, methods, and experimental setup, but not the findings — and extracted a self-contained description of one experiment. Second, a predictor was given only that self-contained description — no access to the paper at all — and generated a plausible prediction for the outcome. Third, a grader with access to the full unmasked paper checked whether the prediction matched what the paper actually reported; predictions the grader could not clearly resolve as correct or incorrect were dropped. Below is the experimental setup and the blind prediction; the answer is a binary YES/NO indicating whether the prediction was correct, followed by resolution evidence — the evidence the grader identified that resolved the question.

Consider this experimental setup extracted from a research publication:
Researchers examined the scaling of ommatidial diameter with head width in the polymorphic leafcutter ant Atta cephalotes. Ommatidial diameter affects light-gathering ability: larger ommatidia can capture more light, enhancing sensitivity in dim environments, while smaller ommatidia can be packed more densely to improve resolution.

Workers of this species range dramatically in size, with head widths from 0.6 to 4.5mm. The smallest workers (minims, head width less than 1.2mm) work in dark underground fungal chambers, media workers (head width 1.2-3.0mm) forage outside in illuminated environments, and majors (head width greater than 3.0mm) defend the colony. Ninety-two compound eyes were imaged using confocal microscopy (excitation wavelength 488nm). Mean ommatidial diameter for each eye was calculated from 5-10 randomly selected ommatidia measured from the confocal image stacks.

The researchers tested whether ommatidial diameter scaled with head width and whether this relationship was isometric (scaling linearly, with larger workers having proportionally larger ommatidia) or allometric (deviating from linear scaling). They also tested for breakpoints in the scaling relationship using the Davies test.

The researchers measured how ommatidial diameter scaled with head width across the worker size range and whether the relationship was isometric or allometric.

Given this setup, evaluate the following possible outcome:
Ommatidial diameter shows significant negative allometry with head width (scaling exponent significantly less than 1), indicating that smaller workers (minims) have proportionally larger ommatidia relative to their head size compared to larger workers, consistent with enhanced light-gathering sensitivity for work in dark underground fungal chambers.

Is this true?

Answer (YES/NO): YES